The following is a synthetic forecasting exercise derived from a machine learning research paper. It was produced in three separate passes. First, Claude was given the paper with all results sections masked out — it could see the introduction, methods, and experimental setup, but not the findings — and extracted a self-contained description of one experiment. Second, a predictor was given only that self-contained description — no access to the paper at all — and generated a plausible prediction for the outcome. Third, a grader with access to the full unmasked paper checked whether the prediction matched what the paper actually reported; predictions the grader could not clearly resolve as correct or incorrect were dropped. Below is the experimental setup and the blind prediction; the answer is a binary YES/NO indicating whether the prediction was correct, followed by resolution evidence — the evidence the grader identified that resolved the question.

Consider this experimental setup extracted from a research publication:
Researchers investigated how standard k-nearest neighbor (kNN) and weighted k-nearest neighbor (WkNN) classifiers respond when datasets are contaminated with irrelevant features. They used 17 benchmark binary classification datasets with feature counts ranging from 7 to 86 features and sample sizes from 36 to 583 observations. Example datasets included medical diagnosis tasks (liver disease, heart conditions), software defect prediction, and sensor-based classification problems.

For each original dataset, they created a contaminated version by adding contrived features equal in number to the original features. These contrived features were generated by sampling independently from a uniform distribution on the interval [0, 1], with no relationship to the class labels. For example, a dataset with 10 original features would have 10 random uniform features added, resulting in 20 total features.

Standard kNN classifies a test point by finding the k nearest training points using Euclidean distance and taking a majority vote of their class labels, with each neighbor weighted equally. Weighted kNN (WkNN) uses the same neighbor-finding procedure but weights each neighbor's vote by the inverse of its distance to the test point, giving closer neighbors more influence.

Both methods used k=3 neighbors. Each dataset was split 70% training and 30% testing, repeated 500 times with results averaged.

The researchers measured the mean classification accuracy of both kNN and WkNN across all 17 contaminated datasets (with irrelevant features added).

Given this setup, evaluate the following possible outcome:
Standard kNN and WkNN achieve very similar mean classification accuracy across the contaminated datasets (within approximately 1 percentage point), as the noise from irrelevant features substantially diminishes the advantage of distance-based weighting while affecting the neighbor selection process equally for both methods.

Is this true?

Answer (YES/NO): NO